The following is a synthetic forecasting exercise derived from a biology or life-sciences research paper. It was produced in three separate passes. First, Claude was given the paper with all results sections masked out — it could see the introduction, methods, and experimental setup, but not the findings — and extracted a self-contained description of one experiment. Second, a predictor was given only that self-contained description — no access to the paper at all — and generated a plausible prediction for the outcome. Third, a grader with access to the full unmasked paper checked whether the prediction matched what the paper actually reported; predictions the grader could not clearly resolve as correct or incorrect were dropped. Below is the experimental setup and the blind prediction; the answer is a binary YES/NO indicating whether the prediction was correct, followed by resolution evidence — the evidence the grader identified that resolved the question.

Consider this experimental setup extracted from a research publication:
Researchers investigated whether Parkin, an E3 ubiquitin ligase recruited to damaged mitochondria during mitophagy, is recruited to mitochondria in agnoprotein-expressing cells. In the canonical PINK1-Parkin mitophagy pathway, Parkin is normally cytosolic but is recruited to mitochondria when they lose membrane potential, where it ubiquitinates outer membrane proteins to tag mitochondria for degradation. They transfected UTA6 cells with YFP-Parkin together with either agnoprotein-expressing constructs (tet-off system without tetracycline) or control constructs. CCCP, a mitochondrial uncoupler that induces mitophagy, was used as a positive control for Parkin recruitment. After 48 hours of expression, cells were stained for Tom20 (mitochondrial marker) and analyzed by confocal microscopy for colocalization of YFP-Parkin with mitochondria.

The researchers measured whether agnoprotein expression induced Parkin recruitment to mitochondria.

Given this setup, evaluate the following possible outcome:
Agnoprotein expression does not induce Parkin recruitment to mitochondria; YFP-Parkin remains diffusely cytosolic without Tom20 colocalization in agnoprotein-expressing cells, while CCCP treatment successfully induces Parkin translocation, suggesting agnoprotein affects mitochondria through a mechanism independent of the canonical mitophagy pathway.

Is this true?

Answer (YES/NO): YES